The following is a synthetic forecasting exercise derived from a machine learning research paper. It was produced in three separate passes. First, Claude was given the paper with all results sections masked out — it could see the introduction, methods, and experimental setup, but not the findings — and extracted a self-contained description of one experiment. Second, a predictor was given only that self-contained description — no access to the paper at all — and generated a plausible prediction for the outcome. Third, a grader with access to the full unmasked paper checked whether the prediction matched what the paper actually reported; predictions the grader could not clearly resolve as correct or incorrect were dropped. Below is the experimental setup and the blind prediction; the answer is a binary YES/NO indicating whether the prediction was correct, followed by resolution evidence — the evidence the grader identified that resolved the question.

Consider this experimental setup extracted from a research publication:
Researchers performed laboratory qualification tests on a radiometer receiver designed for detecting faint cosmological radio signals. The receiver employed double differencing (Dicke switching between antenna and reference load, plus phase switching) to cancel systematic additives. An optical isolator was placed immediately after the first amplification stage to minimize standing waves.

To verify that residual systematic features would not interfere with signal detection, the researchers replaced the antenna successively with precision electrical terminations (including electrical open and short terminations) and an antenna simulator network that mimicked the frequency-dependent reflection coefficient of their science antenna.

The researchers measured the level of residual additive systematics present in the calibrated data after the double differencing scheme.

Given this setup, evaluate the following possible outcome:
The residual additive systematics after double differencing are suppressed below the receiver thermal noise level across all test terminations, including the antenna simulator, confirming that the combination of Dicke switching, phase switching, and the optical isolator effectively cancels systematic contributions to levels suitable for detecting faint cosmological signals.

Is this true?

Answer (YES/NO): YES